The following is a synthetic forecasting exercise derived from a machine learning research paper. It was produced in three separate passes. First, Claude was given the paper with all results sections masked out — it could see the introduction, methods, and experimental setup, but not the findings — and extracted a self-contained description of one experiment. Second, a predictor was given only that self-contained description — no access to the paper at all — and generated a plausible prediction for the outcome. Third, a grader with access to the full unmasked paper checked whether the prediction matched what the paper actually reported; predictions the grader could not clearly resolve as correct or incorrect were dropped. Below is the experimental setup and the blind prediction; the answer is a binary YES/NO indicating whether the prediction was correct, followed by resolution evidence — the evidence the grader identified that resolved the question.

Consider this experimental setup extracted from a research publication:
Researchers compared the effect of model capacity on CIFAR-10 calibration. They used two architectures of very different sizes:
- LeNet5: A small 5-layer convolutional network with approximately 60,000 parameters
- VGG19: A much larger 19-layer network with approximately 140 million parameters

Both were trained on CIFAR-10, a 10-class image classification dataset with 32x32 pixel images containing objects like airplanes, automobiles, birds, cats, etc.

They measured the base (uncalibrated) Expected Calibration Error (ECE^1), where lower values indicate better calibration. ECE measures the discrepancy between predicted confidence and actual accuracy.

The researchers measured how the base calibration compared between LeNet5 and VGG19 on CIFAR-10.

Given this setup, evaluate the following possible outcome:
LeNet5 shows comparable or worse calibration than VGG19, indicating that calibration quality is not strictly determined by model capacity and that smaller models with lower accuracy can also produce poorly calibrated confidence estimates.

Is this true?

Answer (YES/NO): NO